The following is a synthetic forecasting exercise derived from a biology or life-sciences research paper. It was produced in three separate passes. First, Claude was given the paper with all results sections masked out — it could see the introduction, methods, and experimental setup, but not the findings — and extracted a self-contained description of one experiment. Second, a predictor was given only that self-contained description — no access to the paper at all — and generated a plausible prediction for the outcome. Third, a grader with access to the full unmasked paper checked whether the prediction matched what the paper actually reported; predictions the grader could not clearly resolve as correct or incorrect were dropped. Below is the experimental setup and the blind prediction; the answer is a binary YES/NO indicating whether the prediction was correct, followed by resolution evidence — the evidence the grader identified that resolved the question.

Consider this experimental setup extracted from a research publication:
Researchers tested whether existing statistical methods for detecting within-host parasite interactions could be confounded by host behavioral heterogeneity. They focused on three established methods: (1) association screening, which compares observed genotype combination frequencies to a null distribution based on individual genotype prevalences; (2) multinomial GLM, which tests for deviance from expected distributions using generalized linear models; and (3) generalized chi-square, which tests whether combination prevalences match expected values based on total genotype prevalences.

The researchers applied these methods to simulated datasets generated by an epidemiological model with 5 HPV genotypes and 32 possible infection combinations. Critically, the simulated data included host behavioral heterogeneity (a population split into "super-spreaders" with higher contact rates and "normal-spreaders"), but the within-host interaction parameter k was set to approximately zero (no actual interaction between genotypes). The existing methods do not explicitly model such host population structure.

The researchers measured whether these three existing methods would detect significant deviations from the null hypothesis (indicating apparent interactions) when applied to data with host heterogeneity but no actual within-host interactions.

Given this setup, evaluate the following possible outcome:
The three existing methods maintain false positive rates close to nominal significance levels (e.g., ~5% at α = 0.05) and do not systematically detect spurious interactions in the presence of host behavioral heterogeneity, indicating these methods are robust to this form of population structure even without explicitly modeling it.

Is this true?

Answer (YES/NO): NO